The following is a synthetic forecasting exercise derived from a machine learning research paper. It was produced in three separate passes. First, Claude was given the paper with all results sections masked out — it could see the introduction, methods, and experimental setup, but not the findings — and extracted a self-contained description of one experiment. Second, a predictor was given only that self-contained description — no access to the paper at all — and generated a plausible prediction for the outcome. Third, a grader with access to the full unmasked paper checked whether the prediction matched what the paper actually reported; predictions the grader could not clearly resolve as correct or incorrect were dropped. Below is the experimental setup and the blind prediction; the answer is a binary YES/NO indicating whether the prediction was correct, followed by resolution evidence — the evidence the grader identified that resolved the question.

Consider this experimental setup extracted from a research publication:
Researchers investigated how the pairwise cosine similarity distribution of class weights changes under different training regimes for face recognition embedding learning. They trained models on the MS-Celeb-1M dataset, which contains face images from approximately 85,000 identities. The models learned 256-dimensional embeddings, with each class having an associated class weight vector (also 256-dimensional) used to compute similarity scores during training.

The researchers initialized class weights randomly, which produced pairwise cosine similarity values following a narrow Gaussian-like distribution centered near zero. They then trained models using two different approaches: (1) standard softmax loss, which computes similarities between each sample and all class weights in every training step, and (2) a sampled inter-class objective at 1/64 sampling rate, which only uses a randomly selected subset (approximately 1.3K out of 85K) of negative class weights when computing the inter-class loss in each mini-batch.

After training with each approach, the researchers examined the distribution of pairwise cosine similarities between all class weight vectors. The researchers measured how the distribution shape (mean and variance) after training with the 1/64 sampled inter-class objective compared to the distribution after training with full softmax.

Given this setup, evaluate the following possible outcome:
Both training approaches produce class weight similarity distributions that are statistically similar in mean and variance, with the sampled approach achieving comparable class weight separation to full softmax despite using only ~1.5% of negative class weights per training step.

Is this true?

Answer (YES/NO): YES